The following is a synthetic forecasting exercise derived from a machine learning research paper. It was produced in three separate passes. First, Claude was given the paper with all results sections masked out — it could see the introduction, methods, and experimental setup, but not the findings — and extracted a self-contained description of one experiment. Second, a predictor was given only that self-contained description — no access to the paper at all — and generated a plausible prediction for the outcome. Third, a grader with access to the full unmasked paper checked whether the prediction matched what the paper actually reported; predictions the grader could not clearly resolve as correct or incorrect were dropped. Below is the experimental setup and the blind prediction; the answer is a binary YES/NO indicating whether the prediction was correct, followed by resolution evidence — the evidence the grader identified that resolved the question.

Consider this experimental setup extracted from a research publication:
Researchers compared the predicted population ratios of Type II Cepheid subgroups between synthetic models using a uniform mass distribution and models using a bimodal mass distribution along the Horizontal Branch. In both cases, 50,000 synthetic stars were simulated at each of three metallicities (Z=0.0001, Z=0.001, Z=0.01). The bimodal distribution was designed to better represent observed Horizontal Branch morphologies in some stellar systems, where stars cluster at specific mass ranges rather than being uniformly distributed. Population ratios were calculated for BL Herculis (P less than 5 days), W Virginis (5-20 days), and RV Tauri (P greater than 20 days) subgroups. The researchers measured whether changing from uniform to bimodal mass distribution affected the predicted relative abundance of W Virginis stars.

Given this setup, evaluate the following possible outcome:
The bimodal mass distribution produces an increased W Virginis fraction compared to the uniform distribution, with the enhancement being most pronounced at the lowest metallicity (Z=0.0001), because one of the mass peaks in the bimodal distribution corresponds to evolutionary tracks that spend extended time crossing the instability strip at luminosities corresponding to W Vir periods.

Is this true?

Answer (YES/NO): YES